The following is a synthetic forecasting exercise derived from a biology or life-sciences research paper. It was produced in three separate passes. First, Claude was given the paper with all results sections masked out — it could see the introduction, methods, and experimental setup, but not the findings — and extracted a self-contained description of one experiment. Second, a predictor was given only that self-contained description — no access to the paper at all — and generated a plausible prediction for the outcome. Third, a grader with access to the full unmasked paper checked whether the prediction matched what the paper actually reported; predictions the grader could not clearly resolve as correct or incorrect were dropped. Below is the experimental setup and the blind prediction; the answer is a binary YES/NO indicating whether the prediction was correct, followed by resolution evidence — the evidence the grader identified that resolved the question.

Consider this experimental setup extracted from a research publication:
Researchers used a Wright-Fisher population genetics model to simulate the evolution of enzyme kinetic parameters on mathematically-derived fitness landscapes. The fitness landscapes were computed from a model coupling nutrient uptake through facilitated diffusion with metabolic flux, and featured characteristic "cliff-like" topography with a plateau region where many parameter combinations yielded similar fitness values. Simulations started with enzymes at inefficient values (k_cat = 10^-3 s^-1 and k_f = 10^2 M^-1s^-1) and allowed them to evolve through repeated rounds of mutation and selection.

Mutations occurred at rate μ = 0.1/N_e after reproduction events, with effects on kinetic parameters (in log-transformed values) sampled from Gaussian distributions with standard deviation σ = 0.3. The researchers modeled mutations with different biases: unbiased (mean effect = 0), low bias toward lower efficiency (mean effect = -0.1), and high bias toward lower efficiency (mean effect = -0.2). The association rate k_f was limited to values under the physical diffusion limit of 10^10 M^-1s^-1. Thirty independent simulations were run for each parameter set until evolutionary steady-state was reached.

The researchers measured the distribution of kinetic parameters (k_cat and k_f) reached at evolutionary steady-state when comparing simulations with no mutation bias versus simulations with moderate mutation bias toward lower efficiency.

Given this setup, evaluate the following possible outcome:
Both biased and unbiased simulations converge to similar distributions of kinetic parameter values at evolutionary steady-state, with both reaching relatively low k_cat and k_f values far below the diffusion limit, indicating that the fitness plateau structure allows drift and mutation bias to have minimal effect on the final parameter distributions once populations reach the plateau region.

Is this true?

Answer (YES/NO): NO